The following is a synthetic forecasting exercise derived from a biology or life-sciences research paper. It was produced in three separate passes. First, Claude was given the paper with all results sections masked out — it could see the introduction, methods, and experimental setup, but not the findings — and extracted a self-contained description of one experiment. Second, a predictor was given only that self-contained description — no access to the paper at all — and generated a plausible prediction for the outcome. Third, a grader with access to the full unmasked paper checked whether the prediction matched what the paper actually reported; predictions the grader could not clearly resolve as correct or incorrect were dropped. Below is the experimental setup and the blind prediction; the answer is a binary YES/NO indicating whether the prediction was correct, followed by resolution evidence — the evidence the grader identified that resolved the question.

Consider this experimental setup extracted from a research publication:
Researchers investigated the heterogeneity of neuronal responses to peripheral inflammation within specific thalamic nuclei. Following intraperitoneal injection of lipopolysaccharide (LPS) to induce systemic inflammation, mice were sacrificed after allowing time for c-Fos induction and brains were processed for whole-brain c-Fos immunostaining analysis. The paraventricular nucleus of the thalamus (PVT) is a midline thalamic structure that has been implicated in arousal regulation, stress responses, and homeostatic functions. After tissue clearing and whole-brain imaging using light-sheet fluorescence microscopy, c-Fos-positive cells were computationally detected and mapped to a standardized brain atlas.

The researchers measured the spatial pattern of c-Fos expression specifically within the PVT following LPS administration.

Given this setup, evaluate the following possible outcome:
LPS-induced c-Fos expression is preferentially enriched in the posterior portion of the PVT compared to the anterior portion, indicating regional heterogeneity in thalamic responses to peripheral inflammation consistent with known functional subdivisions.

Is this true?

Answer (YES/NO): YES